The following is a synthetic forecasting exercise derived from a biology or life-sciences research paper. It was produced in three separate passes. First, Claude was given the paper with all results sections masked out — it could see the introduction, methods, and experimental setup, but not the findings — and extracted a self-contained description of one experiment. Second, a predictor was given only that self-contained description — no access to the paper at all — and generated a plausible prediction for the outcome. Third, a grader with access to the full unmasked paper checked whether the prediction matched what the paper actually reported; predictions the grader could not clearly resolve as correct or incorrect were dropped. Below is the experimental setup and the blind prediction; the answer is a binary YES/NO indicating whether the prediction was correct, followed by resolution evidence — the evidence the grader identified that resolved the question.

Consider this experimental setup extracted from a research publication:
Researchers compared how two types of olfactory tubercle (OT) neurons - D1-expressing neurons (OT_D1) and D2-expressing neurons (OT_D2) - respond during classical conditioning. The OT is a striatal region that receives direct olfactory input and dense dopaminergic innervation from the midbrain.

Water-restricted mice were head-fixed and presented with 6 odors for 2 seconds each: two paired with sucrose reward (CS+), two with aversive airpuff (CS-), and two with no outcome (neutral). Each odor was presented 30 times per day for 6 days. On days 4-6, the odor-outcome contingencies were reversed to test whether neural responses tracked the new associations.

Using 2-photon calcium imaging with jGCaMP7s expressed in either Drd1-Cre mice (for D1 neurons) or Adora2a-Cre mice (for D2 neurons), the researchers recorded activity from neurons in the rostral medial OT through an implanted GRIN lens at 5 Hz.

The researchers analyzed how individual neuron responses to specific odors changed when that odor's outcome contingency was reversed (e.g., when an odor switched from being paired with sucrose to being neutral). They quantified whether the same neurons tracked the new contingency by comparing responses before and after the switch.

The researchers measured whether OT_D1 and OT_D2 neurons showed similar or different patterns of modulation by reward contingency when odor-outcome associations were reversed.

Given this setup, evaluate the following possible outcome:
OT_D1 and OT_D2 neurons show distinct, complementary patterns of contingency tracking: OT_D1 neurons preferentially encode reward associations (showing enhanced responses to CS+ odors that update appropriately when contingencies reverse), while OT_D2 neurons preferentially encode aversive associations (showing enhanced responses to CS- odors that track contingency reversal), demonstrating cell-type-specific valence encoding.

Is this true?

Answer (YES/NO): NO